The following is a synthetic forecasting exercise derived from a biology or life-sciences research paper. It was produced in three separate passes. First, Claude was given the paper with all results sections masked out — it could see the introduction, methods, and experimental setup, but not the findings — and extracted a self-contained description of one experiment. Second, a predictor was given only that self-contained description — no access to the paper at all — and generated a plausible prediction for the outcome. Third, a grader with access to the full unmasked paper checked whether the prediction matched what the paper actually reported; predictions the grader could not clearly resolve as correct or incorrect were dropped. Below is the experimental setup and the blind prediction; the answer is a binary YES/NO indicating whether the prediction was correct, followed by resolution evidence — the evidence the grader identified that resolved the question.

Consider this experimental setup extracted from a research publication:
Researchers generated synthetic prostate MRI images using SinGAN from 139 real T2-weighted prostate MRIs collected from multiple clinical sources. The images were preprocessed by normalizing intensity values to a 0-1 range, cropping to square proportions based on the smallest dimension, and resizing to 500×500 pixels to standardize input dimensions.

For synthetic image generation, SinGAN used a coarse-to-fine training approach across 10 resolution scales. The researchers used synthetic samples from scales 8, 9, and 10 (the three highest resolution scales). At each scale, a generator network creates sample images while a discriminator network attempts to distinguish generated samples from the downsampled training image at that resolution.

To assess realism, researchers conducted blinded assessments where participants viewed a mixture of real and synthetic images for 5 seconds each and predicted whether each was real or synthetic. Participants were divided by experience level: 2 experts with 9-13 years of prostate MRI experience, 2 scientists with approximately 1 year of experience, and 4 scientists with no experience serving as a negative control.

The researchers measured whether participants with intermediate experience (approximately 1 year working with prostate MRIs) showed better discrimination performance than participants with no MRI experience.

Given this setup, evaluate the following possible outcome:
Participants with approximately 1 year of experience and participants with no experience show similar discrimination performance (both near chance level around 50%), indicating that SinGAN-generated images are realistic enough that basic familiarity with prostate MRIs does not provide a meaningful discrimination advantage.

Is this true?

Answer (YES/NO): NO